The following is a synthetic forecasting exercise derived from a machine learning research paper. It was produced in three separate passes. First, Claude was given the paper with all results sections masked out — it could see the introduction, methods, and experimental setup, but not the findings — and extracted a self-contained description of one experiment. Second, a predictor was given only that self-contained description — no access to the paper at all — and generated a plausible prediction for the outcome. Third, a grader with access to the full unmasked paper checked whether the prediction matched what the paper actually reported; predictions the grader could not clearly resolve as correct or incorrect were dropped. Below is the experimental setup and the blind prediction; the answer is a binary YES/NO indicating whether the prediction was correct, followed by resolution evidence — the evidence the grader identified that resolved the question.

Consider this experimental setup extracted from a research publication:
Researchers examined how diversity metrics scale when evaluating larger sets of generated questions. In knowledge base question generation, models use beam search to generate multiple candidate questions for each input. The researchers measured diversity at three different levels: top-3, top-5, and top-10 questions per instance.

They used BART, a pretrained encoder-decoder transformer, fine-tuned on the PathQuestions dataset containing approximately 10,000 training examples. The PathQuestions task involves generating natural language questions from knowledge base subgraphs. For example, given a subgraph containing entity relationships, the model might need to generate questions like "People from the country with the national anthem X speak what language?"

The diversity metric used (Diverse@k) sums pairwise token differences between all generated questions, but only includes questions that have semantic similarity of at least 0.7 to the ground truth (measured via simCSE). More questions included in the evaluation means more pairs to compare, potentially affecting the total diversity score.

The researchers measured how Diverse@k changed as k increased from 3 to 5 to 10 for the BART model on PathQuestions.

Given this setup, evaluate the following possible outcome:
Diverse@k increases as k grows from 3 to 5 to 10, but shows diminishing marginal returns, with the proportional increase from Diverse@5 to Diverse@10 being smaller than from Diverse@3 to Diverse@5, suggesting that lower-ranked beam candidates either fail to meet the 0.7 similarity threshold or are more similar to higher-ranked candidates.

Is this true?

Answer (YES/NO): NO